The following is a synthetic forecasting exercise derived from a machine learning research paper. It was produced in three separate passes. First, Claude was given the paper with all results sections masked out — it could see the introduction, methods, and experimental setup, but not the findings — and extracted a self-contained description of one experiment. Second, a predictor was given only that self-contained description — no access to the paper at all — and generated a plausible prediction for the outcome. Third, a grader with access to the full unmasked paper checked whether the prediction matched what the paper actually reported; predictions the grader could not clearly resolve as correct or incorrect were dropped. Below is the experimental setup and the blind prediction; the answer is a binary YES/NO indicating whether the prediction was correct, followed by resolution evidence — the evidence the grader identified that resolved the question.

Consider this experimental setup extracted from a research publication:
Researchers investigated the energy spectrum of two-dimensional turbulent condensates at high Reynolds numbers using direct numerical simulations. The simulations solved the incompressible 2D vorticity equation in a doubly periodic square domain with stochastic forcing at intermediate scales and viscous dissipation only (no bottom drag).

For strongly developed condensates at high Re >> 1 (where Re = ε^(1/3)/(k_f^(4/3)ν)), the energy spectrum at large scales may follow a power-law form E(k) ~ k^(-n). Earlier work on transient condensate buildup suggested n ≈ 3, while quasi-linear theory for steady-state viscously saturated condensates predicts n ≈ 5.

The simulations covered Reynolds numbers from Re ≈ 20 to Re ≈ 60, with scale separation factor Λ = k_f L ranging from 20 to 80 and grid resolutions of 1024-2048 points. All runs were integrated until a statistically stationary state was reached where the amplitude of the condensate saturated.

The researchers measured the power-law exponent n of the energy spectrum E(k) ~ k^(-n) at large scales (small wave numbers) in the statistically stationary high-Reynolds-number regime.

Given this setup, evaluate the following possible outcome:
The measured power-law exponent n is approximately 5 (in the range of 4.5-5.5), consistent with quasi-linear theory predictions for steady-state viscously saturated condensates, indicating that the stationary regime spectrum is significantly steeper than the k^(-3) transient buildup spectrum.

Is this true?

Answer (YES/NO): YES